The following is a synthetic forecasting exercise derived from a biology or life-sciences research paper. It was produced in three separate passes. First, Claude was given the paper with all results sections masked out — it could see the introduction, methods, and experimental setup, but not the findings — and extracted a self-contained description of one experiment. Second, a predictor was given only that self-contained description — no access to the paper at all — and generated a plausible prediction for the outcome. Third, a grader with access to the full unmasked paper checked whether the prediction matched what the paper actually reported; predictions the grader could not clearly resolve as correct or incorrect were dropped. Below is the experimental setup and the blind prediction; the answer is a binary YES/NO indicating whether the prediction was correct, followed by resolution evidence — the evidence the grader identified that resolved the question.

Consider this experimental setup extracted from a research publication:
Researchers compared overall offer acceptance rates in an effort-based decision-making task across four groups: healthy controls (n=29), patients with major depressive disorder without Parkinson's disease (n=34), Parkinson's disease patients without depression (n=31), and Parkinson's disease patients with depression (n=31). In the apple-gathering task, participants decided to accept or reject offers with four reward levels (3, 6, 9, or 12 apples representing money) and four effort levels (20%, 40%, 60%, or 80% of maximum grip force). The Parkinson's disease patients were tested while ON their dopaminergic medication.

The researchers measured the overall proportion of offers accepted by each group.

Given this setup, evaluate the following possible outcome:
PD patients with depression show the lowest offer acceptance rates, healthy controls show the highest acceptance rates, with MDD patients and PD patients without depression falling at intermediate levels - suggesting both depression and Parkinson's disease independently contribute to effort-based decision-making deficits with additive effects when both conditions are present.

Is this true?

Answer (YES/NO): NO